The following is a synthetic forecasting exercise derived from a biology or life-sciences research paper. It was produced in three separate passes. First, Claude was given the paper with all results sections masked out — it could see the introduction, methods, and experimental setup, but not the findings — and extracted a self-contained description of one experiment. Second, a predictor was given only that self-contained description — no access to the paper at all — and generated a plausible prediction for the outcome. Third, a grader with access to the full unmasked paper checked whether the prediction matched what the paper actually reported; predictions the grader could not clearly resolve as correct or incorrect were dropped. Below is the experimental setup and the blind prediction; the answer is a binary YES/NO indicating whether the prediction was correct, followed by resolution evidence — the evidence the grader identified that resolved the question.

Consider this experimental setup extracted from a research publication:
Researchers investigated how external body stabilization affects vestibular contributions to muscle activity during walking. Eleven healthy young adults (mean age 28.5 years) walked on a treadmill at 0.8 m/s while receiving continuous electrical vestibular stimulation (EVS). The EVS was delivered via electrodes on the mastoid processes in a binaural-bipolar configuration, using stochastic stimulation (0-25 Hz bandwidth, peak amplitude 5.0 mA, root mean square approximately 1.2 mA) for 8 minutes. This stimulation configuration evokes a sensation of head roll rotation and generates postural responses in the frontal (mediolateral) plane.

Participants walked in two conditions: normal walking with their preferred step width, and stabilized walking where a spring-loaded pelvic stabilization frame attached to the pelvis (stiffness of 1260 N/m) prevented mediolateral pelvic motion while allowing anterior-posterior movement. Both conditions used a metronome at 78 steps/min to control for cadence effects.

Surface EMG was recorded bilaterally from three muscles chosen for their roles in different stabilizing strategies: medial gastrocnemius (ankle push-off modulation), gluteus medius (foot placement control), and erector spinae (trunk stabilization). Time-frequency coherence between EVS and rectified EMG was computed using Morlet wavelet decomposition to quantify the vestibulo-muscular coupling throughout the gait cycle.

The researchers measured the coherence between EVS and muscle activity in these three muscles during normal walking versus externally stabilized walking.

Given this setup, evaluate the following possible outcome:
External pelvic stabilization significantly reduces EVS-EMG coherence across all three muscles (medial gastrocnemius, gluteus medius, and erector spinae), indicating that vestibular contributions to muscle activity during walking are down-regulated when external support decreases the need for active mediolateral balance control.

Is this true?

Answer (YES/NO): YES